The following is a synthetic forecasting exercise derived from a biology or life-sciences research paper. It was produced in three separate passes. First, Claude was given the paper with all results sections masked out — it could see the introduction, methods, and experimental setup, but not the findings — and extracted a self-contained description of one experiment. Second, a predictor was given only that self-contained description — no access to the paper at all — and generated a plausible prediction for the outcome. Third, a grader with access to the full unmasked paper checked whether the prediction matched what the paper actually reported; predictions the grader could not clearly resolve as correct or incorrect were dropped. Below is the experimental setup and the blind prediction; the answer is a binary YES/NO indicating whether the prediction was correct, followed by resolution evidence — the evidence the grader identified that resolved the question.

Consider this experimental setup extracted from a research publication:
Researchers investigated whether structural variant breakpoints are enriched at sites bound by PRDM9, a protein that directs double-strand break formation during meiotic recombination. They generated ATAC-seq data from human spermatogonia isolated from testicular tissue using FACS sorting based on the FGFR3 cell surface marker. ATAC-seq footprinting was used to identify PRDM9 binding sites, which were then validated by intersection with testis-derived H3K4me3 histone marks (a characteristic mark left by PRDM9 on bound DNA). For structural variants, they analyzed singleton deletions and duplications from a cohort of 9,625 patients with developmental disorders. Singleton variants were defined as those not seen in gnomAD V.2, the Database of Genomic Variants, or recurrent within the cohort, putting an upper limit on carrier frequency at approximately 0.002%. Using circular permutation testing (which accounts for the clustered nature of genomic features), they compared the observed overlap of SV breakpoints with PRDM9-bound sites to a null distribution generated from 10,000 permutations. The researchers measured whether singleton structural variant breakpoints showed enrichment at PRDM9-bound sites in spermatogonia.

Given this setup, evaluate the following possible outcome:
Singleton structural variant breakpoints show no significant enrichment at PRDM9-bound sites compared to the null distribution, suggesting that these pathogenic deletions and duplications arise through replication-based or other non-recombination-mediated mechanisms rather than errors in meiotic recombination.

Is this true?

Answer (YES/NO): NO